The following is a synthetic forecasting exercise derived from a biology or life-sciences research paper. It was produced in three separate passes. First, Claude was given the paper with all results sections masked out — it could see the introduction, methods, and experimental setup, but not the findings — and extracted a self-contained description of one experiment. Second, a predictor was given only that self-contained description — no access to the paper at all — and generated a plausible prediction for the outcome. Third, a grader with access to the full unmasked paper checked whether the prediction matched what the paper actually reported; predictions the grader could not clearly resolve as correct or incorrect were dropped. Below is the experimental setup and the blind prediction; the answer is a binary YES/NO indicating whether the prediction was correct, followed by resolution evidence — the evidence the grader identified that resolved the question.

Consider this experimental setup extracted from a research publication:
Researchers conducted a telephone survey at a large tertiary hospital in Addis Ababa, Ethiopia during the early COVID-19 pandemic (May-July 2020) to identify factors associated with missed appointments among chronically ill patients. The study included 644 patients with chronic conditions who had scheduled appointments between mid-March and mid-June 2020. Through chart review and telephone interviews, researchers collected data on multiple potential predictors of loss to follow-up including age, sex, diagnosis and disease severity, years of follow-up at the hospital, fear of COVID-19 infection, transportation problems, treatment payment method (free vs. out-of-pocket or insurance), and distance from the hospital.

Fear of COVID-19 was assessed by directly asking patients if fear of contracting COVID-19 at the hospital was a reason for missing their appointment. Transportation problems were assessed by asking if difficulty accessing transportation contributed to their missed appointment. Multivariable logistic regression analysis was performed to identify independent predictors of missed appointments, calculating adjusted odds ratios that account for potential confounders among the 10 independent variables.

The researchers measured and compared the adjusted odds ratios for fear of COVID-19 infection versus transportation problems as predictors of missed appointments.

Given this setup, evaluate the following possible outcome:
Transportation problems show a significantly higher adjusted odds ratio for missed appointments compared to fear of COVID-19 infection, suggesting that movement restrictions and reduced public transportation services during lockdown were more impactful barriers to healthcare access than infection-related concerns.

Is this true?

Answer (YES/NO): NO